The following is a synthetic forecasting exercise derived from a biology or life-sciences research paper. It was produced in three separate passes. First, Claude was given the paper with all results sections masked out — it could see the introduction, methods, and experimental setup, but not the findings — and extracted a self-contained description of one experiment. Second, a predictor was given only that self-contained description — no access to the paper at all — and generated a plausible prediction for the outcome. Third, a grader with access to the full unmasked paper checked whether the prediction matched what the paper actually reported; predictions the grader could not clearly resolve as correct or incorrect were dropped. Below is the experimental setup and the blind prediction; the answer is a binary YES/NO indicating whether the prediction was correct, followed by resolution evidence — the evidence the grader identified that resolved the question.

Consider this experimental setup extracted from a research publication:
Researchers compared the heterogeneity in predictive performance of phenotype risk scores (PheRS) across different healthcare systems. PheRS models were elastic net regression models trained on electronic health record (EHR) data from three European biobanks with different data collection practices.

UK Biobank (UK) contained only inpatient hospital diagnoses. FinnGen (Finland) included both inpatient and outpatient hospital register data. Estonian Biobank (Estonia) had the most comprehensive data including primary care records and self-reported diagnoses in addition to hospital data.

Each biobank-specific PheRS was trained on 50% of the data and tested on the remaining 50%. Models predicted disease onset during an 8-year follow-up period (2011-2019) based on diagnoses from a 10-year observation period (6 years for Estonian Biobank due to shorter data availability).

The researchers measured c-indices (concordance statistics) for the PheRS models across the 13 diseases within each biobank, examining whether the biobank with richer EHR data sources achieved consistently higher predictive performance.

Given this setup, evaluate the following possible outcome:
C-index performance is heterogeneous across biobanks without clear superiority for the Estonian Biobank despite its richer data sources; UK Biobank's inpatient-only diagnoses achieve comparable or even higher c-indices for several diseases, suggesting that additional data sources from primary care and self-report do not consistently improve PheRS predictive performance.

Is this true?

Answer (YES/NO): YES